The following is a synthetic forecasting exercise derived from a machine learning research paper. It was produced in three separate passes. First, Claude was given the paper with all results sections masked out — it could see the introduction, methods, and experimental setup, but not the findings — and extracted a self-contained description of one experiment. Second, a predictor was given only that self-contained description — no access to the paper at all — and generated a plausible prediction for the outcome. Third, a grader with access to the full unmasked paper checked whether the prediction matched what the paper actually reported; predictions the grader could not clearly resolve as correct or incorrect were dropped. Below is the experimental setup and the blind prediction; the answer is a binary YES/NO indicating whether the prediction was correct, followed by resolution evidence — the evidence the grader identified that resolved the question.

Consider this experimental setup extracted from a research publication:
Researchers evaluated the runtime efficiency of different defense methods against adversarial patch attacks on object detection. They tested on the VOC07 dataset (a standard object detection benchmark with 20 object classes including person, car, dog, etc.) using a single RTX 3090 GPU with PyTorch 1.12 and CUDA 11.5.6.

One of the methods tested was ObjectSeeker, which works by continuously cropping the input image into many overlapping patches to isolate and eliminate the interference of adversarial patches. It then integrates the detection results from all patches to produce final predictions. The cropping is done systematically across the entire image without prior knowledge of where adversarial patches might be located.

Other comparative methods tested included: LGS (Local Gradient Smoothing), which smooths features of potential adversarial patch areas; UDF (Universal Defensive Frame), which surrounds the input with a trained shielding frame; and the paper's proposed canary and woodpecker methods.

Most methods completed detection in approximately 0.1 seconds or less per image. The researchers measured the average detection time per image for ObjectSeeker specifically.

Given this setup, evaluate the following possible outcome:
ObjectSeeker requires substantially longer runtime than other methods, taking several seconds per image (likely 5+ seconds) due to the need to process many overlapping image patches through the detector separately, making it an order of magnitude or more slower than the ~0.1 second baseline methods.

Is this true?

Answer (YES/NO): NO